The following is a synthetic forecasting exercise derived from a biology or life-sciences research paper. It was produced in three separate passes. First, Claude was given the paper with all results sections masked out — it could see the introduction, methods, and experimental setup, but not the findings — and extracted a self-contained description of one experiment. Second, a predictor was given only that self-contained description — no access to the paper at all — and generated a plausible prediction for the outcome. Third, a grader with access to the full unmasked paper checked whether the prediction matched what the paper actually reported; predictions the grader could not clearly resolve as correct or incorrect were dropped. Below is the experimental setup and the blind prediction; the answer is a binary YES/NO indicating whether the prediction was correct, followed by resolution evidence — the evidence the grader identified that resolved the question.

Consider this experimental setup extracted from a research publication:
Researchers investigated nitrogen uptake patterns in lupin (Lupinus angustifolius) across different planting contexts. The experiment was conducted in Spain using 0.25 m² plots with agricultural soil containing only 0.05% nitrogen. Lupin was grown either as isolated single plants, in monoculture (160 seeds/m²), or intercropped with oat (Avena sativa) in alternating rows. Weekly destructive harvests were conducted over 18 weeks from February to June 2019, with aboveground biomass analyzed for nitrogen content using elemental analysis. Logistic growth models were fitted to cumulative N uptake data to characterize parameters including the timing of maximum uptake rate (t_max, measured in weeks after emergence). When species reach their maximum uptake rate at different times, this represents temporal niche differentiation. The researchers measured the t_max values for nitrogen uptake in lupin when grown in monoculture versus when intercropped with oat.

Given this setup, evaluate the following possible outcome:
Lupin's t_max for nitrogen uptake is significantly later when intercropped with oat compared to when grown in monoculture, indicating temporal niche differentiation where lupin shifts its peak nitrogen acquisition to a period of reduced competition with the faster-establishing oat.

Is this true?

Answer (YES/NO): NO